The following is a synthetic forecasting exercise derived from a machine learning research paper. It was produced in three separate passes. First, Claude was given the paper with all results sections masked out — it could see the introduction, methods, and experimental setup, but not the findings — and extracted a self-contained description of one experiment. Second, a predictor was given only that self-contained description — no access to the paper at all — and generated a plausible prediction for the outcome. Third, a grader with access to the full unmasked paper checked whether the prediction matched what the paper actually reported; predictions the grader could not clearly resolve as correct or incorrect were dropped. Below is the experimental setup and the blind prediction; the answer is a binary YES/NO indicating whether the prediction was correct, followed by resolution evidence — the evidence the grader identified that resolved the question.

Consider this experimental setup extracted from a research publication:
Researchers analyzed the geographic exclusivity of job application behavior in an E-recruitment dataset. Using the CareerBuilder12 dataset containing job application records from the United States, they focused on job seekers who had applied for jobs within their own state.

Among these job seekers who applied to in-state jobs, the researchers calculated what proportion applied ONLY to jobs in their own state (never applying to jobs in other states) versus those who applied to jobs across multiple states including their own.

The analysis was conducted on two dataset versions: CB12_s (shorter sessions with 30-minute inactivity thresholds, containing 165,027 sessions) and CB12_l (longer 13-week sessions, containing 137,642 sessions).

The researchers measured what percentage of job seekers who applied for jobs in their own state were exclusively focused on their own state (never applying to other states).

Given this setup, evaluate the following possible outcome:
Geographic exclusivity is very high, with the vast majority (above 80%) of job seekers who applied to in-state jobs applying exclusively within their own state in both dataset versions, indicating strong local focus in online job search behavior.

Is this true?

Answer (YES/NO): NO